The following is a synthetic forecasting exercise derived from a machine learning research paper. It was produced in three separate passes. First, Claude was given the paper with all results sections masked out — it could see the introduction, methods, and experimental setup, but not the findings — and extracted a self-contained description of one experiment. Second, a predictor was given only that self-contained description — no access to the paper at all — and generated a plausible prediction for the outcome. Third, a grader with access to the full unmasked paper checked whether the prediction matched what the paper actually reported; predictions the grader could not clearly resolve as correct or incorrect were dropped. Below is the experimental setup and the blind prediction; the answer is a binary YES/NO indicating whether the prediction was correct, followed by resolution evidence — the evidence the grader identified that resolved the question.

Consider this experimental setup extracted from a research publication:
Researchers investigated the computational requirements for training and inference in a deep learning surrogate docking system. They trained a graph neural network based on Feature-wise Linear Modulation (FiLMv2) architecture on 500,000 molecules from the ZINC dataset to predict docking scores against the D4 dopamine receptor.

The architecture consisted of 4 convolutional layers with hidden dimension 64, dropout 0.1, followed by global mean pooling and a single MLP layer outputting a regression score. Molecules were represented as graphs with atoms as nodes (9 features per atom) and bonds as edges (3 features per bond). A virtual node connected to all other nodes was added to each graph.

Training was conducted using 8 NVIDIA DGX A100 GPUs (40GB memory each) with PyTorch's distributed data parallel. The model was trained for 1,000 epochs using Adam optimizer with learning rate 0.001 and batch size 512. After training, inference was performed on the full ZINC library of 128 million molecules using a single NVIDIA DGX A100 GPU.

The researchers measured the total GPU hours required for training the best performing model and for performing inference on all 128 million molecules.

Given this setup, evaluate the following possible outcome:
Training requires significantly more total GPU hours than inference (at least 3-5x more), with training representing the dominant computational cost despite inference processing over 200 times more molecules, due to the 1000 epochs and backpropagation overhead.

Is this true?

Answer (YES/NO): YES